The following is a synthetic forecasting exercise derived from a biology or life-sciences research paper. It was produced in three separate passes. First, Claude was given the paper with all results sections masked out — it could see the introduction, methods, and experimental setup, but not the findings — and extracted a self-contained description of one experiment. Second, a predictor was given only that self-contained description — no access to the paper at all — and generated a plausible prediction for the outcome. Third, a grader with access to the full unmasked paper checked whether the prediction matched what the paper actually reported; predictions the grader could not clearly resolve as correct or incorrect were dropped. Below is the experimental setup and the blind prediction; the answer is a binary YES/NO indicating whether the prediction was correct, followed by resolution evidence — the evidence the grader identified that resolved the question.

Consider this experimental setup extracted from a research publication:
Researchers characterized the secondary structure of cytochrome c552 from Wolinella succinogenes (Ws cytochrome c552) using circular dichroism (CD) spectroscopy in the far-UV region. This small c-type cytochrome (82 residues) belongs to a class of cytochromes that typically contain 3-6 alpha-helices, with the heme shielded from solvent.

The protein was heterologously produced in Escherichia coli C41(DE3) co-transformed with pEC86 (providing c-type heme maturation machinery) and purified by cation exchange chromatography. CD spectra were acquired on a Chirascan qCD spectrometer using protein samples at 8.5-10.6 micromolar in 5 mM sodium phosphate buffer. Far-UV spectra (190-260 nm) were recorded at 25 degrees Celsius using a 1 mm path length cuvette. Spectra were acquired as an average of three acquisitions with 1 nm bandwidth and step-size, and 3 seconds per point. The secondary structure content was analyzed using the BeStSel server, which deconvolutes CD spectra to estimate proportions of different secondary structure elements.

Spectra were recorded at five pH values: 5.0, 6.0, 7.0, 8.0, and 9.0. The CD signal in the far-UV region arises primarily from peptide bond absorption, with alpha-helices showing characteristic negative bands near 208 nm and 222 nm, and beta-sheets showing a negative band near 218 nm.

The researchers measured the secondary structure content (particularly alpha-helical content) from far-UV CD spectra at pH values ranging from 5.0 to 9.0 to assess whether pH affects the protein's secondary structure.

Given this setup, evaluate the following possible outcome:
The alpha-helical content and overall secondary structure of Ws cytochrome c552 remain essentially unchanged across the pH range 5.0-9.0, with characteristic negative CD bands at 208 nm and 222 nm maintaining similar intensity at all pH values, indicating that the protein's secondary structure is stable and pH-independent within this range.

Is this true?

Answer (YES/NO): NO